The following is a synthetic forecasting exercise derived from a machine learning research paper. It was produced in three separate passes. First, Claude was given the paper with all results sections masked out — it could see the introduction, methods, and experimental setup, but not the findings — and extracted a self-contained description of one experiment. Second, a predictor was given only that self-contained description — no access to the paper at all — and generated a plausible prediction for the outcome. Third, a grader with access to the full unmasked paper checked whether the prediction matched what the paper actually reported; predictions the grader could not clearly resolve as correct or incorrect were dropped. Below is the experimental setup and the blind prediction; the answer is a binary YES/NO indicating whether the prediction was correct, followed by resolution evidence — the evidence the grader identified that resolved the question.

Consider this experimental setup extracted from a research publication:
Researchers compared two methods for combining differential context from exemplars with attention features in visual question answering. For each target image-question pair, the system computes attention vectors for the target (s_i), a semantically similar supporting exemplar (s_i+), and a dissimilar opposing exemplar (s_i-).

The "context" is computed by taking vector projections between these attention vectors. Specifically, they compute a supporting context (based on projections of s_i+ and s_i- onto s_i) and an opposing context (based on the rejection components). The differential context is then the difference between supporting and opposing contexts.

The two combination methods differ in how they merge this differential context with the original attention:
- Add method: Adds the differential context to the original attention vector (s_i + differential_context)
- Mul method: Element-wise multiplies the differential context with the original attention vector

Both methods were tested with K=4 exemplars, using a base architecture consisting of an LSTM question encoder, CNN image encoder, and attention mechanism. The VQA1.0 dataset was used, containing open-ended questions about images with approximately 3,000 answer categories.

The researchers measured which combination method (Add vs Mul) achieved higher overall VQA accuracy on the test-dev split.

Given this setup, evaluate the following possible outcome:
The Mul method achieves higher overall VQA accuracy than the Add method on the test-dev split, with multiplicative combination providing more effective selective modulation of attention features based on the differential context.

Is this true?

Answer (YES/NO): YES